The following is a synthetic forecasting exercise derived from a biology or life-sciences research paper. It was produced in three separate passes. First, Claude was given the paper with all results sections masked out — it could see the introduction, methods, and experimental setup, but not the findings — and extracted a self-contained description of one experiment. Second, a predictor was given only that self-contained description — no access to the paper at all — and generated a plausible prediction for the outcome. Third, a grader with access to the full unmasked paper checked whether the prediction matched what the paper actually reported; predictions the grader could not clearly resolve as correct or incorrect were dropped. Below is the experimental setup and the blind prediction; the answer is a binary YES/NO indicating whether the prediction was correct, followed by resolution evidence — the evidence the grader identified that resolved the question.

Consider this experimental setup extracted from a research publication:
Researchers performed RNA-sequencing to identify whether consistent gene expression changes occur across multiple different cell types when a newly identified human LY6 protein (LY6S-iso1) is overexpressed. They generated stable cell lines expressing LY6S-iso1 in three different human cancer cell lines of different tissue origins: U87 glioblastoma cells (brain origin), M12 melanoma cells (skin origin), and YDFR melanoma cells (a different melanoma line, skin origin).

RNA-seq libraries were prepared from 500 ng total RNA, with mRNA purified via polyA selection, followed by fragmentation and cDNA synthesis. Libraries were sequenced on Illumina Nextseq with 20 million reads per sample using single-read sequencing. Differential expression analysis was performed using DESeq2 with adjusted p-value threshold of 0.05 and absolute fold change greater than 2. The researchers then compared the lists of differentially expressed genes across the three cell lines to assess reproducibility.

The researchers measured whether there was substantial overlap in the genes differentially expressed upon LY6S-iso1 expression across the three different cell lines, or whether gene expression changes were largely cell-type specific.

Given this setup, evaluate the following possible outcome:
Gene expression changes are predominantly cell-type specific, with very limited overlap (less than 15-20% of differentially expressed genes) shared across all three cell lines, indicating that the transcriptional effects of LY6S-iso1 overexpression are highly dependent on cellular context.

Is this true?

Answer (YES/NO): NO